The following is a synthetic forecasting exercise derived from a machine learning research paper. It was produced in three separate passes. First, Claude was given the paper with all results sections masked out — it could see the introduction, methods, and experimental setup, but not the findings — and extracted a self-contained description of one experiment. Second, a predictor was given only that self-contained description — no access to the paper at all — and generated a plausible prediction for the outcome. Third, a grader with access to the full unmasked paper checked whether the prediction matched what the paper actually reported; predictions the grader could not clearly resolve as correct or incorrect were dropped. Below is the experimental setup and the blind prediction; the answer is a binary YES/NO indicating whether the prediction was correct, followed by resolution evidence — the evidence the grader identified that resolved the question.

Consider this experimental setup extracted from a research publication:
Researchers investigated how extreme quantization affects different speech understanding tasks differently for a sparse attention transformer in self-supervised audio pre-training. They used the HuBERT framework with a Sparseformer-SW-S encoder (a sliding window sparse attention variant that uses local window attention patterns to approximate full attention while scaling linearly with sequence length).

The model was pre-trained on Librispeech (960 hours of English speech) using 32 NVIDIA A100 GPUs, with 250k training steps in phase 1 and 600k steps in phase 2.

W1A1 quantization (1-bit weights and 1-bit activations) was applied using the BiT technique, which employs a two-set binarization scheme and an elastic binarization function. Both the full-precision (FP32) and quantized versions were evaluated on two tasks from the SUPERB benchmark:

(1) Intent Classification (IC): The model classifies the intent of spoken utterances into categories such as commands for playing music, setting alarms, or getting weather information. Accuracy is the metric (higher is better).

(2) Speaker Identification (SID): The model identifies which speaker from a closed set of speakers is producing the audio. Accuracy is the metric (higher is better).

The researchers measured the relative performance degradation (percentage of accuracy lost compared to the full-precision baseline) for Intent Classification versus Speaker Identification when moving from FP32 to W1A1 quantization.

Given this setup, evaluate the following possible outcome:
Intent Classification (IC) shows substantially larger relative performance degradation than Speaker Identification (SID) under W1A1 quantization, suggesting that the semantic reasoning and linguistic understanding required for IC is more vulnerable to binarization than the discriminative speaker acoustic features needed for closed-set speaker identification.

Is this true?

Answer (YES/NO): NO